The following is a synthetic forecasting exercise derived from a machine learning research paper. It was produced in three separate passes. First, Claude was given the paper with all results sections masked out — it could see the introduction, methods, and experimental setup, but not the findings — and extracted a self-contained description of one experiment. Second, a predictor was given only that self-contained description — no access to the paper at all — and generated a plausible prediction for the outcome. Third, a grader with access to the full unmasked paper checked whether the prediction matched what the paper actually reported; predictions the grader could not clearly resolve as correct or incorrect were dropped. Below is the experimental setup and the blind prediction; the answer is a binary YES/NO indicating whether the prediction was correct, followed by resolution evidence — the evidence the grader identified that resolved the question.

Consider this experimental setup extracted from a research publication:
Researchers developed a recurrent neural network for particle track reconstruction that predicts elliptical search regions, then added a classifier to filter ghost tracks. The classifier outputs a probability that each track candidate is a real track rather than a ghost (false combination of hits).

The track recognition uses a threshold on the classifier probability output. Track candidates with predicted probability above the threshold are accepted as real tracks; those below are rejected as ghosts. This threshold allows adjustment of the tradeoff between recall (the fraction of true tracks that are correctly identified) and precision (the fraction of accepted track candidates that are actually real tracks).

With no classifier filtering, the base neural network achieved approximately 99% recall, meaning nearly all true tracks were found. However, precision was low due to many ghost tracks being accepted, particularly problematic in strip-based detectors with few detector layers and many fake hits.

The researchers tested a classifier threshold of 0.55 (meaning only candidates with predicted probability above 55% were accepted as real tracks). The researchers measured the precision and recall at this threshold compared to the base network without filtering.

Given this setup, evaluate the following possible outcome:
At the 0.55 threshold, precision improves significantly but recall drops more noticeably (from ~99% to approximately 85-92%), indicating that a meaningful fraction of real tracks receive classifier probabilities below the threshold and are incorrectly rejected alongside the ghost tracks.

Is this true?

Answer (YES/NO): NO